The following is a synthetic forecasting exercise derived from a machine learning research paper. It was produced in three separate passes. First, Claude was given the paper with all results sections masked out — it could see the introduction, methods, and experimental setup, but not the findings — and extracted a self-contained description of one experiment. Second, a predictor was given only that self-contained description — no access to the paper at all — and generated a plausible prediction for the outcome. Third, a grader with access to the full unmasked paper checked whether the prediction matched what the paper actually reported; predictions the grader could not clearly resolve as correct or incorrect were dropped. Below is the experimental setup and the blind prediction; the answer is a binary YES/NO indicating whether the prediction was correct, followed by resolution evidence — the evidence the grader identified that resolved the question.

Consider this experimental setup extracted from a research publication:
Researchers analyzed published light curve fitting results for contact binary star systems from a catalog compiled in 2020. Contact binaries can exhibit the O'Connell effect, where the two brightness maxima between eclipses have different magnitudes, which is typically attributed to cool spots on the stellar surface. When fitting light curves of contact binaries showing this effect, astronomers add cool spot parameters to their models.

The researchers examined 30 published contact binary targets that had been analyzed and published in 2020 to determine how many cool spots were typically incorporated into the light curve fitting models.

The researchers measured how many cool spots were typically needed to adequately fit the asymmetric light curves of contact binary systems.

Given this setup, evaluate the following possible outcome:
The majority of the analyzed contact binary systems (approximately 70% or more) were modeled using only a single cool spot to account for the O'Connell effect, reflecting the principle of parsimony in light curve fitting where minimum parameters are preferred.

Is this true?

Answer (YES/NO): YES